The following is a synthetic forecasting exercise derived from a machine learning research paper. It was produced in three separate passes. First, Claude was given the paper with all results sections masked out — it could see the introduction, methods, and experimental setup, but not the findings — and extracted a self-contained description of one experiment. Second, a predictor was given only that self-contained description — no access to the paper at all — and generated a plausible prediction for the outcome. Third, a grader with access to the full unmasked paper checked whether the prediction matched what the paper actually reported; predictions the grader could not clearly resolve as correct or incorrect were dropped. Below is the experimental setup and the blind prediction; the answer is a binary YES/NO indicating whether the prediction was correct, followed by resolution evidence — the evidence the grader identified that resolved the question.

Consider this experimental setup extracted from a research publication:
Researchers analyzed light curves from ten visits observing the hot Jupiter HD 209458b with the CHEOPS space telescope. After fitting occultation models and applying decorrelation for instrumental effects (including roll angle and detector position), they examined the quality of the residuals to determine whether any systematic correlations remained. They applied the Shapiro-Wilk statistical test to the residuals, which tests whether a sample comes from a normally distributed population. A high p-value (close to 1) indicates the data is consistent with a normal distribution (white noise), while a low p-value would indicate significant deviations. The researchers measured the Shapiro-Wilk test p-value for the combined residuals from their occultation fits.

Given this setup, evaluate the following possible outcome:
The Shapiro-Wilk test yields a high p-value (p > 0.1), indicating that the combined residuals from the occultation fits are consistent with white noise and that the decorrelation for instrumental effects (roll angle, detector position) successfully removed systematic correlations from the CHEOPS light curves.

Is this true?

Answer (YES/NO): YES